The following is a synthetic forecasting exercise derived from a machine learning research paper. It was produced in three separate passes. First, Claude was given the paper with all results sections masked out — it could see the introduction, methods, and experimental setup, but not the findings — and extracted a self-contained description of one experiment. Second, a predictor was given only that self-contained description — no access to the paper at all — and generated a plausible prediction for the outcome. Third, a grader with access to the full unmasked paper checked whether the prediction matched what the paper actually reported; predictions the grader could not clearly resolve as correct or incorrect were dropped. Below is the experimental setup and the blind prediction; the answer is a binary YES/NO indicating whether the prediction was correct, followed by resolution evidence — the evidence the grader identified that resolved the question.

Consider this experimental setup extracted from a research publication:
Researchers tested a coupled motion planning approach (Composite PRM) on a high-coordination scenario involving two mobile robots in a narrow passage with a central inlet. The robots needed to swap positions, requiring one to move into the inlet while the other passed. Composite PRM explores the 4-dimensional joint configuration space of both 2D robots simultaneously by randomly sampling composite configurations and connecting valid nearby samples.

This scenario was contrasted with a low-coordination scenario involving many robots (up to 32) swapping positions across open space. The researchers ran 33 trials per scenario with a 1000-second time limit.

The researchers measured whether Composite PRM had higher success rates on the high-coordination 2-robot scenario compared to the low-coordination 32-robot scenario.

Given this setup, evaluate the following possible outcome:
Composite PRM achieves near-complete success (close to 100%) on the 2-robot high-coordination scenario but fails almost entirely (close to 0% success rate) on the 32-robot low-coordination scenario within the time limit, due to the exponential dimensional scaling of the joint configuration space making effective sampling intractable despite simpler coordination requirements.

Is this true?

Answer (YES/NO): YES